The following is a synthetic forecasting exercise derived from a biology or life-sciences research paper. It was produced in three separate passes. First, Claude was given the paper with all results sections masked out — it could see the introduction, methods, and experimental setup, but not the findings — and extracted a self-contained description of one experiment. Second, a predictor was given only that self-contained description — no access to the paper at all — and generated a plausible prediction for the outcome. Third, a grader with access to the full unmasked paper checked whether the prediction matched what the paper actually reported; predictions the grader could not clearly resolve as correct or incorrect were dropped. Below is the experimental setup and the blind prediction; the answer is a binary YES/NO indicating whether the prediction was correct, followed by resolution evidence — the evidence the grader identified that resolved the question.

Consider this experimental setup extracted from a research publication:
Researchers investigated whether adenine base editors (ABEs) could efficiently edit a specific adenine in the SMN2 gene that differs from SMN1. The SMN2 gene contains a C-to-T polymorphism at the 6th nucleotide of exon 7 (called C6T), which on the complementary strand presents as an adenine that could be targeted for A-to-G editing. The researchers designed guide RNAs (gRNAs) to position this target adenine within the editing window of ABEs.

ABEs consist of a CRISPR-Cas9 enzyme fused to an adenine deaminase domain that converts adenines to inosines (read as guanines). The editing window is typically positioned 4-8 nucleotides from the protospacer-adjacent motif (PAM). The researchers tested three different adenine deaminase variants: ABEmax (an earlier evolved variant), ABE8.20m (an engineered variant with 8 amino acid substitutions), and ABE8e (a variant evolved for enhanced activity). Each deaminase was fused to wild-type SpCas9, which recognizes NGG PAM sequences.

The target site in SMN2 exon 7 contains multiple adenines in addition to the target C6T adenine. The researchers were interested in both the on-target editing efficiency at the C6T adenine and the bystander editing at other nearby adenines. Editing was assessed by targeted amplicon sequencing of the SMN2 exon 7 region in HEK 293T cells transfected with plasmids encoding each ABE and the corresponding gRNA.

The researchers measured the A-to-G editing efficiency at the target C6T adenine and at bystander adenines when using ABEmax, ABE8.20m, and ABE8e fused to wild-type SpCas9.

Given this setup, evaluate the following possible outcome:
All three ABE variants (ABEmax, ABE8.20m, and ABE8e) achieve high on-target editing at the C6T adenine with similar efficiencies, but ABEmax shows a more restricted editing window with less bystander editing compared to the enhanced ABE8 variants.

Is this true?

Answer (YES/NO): NO